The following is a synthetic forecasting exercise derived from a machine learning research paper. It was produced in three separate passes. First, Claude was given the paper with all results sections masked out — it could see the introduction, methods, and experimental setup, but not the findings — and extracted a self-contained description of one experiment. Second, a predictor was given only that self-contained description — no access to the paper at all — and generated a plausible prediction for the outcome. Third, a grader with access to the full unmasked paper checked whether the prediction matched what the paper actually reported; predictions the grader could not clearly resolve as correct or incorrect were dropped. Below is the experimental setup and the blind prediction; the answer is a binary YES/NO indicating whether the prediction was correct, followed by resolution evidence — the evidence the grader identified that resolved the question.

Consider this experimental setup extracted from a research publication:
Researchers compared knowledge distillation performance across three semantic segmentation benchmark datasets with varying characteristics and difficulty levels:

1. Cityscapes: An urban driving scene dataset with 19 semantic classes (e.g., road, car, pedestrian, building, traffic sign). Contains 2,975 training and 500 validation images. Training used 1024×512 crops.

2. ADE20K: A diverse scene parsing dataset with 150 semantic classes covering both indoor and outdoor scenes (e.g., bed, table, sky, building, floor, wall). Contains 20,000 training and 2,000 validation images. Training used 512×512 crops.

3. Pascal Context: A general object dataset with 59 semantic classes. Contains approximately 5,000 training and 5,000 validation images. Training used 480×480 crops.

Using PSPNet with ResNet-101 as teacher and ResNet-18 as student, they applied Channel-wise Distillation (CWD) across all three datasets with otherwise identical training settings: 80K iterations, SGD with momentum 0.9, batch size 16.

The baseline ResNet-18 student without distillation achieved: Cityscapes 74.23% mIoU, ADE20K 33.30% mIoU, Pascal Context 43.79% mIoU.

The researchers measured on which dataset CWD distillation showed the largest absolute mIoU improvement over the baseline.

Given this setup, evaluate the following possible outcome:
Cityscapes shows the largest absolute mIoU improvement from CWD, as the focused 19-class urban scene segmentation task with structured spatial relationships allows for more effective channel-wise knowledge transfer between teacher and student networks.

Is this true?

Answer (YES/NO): NO